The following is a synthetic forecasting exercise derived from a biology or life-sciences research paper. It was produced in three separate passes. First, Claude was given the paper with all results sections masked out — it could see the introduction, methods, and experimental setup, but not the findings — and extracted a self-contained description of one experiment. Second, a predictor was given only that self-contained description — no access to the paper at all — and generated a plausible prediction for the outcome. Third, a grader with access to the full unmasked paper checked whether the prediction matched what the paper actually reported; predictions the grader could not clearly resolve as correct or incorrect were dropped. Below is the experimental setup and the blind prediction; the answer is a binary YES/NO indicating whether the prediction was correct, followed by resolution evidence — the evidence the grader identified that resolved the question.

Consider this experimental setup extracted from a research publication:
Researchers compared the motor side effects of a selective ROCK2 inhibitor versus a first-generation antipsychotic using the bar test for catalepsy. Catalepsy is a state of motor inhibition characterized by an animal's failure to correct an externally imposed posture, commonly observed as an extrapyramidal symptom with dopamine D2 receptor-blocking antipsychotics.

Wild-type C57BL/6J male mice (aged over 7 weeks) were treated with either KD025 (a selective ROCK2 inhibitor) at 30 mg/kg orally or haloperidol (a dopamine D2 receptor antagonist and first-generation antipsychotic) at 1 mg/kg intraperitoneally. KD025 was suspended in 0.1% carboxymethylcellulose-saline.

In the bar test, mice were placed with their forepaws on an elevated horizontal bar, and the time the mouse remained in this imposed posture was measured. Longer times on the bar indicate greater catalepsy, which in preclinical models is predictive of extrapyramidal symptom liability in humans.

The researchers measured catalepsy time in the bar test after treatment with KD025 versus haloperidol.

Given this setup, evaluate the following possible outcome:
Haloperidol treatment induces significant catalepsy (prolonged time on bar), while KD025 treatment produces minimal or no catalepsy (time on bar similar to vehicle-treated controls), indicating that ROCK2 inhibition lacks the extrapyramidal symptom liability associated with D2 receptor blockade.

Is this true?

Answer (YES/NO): YES